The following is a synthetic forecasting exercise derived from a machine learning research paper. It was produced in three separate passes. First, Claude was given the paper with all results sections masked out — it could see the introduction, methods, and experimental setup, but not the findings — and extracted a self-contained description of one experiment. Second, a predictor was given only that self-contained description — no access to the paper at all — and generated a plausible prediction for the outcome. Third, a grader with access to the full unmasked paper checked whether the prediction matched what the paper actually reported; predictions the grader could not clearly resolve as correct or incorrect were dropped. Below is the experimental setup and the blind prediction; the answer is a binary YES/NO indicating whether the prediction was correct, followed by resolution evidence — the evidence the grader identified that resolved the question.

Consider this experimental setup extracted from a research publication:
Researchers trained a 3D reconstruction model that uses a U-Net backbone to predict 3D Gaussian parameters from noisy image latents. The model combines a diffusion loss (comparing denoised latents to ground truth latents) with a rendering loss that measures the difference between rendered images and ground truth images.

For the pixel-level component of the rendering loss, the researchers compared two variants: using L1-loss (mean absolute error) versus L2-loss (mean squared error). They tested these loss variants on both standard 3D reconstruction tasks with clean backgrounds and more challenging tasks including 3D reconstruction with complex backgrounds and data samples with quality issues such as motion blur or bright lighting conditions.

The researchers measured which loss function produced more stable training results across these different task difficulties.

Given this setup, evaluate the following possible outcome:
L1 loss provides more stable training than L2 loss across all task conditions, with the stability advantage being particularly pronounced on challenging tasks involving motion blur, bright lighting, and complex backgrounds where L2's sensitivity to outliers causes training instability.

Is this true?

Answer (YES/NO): NO